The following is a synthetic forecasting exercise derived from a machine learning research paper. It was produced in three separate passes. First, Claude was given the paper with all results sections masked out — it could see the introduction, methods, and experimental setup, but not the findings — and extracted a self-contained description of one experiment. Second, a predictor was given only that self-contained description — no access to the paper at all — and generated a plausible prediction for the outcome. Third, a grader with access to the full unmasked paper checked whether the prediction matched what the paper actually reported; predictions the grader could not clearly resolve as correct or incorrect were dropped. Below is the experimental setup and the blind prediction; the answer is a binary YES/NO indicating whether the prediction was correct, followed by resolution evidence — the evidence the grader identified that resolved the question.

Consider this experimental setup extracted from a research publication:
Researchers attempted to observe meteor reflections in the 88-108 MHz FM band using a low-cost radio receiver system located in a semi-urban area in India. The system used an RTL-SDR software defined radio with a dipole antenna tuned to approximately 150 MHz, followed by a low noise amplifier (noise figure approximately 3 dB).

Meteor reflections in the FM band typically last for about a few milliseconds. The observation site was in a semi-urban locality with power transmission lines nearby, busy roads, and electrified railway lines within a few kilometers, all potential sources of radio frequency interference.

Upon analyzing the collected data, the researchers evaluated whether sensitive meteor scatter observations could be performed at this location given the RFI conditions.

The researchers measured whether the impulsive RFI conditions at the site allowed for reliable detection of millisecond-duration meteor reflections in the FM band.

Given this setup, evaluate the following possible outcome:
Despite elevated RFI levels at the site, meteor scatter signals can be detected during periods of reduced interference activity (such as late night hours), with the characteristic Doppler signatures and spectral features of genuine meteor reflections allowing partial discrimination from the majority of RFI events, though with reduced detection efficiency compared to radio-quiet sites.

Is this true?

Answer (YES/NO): NO